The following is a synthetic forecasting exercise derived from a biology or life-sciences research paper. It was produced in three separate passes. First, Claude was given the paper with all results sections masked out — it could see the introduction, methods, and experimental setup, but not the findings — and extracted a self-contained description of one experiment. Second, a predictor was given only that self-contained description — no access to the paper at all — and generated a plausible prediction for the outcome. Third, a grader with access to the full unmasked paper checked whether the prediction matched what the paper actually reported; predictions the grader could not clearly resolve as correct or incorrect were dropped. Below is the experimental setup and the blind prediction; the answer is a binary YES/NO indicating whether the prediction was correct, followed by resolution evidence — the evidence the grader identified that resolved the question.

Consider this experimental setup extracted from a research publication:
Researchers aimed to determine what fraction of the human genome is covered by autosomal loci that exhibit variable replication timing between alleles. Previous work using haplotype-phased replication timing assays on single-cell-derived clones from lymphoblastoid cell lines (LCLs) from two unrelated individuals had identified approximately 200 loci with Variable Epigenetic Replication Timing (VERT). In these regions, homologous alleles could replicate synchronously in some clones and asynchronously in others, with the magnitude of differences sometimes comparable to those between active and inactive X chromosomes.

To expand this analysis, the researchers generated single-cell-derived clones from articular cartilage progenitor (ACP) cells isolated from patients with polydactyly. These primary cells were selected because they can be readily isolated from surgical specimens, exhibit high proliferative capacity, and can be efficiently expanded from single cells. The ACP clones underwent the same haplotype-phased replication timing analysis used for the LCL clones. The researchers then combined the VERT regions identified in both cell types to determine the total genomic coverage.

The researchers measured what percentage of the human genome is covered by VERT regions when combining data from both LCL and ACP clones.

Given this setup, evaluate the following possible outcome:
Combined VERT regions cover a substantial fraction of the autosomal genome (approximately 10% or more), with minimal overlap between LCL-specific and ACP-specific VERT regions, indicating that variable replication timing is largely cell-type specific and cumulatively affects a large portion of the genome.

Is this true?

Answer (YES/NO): YES